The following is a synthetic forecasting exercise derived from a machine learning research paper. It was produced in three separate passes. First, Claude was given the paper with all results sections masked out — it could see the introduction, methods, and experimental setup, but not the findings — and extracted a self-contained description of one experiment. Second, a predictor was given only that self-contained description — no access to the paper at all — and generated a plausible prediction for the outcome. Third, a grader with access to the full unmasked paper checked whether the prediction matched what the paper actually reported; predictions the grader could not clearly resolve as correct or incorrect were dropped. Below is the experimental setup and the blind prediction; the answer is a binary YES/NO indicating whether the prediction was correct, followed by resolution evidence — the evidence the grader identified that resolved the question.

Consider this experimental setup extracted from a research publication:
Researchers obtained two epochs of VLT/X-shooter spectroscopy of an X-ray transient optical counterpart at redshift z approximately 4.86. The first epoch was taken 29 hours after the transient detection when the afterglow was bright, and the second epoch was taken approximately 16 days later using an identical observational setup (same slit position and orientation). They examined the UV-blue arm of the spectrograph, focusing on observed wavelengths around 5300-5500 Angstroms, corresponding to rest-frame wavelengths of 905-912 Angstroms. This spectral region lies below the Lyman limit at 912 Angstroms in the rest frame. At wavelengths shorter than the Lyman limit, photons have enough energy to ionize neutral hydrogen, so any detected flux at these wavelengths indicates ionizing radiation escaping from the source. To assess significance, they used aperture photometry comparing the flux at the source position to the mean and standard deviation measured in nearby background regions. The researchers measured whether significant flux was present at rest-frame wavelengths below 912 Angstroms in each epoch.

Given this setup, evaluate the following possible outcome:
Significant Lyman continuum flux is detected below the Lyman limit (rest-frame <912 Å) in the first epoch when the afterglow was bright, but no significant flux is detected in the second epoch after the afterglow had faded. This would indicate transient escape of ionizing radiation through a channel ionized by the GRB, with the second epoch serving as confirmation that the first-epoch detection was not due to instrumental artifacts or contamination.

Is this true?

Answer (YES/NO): YES